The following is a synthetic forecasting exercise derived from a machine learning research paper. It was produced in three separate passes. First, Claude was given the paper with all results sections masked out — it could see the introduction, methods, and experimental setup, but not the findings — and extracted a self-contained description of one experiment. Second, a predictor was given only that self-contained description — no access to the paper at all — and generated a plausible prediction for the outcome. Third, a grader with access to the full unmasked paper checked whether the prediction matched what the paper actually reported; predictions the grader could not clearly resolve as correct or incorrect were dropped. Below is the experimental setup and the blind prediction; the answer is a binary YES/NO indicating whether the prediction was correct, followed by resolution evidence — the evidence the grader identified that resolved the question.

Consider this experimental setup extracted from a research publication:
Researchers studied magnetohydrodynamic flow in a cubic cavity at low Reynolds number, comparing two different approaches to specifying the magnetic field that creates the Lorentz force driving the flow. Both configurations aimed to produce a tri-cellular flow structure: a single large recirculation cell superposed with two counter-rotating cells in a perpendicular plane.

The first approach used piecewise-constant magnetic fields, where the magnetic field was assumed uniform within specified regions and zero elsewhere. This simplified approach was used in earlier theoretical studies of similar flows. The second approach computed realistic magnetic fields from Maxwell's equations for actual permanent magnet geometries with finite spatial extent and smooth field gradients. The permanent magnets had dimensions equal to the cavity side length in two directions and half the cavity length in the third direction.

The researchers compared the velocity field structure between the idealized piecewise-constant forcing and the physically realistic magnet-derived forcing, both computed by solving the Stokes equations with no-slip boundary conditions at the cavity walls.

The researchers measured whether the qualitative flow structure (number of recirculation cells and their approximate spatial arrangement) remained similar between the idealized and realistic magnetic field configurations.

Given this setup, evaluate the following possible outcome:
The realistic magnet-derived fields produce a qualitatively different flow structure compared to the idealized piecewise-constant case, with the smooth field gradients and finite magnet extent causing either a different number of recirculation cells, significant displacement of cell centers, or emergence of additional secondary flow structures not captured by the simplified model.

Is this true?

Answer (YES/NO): NO